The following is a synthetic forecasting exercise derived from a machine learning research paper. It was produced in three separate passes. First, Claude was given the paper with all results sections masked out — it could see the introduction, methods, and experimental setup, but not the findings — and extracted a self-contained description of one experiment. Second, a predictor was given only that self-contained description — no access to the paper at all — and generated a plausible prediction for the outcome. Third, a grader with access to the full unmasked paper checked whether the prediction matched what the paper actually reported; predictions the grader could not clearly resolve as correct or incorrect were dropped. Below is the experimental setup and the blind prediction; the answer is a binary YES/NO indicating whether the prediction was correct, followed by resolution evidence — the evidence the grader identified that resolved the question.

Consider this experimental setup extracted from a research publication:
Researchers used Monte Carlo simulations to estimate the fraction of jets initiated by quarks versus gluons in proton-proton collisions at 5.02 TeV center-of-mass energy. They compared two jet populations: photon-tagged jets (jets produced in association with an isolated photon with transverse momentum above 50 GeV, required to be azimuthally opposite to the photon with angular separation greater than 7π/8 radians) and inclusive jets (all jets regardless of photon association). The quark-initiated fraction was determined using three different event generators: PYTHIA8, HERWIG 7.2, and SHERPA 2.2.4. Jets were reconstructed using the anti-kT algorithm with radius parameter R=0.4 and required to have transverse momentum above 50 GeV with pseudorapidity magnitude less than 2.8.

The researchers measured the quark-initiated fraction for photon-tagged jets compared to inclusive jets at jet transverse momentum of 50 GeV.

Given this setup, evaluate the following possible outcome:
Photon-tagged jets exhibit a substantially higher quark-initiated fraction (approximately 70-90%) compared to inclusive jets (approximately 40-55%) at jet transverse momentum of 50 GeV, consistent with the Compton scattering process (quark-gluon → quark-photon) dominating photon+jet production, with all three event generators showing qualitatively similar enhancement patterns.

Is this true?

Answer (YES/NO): NO